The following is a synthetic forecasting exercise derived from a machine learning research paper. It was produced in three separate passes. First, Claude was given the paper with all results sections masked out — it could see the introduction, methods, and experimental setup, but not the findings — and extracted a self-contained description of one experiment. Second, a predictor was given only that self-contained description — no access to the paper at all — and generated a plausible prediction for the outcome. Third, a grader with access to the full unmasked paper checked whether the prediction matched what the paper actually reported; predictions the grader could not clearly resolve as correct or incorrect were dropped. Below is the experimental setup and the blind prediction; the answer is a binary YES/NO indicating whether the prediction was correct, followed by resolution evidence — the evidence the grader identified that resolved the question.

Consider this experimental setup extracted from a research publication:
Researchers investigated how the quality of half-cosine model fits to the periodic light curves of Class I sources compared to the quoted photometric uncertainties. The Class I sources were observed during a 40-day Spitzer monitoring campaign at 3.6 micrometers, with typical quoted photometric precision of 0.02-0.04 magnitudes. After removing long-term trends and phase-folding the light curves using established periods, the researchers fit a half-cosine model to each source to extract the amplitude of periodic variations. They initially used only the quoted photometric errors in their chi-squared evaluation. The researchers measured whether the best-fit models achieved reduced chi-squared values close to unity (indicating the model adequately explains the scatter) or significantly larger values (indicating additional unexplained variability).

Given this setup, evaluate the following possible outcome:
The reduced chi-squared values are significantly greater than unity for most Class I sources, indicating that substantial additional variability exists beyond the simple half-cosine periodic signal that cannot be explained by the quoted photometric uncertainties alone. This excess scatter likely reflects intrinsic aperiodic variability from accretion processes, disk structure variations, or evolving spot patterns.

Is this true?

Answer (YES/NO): YES